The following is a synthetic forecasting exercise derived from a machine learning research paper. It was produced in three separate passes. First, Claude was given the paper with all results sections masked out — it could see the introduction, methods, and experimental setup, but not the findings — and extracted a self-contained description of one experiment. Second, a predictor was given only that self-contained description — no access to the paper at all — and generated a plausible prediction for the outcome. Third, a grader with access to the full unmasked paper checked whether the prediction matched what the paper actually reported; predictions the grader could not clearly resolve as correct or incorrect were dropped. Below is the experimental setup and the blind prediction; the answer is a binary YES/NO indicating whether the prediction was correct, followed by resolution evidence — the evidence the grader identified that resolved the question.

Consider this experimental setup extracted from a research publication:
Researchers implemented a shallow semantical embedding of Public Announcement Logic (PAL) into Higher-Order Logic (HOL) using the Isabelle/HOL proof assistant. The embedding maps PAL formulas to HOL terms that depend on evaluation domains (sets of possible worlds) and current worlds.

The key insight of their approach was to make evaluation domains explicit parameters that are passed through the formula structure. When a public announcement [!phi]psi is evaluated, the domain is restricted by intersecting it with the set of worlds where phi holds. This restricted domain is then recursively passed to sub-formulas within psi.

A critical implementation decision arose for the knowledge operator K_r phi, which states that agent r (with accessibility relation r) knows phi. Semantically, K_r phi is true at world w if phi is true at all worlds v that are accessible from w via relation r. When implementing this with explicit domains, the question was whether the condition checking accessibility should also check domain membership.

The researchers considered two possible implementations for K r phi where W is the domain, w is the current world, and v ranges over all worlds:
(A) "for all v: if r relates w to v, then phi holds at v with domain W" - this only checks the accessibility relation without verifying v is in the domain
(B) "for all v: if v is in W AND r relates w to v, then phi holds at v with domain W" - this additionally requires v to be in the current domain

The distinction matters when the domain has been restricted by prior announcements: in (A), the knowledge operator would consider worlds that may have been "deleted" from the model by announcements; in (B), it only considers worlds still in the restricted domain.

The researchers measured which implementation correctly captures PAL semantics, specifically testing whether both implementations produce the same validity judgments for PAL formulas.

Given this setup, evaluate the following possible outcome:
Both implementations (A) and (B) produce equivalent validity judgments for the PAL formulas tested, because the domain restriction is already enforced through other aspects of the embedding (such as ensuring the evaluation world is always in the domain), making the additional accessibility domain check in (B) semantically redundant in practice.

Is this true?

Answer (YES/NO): NO